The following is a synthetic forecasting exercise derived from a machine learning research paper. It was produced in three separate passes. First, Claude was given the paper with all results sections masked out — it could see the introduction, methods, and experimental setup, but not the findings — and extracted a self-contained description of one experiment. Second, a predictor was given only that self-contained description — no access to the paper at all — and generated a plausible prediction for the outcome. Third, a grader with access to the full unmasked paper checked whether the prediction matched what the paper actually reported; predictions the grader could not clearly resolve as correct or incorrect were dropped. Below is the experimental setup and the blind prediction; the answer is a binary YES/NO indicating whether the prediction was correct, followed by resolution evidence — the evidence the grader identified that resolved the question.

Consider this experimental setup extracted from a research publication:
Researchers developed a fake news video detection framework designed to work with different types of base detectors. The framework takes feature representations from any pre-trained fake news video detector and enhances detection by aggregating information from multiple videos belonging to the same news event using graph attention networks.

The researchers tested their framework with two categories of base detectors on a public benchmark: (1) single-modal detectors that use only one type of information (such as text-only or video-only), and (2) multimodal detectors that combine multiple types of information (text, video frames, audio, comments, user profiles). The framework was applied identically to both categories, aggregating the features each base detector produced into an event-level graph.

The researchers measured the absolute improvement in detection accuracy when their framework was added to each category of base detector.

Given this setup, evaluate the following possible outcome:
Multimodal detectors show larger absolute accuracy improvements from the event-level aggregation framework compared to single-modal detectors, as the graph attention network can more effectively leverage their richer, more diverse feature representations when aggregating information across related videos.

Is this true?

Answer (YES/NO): NO